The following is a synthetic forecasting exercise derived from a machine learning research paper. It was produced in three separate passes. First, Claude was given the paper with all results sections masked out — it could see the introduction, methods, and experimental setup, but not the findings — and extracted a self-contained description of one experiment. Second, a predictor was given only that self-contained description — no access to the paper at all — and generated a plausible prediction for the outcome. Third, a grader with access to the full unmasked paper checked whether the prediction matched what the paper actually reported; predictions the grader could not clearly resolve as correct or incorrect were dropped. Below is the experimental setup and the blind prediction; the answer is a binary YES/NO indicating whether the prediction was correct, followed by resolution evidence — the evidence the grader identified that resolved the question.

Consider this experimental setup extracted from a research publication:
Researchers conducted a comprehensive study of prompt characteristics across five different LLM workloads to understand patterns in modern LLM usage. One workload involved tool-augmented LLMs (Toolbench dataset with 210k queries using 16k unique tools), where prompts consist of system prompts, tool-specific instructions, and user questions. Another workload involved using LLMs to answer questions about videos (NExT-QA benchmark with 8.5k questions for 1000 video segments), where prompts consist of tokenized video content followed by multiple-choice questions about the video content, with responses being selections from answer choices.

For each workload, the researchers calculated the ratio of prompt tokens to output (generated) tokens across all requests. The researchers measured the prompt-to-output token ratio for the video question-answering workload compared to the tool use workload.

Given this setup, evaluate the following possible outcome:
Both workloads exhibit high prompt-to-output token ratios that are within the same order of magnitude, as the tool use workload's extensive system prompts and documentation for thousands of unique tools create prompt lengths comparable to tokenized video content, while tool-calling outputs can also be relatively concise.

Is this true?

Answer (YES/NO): NO